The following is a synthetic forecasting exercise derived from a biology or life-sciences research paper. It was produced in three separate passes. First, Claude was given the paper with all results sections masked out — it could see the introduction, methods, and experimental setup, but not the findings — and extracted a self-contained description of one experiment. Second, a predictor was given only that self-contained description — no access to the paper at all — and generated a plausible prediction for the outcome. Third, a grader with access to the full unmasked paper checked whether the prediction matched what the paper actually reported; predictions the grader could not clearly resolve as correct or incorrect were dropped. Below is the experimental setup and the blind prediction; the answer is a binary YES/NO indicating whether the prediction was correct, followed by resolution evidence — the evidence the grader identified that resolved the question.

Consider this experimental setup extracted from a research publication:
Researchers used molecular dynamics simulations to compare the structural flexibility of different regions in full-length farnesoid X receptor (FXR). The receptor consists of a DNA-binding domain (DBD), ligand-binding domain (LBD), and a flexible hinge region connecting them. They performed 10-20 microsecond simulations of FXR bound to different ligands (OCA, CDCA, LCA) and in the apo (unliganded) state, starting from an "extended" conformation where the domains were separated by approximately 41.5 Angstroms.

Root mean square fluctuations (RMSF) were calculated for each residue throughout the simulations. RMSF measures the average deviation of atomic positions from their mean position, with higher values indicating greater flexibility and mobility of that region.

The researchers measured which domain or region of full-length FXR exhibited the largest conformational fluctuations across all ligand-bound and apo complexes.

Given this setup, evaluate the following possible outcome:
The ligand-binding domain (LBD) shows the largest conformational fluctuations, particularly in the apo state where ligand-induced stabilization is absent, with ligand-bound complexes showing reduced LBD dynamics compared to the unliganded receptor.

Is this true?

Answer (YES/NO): NO